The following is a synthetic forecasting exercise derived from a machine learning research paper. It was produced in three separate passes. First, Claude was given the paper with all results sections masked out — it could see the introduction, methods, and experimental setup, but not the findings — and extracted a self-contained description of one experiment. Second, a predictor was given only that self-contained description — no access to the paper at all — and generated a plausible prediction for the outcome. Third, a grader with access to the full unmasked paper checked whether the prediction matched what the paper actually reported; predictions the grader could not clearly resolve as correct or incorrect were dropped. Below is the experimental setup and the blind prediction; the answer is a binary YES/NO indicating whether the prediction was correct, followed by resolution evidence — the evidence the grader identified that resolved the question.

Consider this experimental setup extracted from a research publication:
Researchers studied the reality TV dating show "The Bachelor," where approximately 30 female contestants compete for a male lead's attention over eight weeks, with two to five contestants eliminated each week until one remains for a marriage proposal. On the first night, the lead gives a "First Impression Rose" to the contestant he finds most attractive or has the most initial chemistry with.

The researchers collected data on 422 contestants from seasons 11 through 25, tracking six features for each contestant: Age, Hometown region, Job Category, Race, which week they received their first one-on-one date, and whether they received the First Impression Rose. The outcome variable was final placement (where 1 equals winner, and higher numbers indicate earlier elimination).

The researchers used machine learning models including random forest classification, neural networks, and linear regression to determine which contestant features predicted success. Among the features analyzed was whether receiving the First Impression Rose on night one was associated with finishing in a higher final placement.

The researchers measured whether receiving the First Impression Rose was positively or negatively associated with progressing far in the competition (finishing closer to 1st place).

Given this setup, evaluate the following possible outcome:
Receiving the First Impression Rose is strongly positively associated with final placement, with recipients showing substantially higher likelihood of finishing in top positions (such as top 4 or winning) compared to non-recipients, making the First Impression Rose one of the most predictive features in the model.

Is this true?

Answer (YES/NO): NO